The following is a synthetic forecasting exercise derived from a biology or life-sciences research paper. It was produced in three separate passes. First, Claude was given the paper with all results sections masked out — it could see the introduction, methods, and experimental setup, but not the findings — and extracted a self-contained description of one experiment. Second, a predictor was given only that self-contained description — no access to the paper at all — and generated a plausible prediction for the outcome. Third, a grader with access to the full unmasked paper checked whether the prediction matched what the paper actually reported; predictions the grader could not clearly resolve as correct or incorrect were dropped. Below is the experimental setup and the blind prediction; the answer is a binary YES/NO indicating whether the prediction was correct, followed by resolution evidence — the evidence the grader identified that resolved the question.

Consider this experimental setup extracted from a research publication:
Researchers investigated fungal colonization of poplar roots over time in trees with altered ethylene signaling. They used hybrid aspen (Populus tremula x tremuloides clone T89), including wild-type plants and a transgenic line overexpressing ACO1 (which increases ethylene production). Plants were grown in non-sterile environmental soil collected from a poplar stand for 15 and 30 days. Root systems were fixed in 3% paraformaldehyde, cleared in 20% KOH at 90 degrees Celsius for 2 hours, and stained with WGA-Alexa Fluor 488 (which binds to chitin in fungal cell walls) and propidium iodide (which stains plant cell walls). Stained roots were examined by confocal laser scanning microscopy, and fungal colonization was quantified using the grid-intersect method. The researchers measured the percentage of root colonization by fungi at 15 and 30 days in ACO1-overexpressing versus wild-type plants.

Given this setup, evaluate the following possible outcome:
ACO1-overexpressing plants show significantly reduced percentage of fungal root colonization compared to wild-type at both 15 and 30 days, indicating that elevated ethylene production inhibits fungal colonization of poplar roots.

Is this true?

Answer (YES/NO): NO